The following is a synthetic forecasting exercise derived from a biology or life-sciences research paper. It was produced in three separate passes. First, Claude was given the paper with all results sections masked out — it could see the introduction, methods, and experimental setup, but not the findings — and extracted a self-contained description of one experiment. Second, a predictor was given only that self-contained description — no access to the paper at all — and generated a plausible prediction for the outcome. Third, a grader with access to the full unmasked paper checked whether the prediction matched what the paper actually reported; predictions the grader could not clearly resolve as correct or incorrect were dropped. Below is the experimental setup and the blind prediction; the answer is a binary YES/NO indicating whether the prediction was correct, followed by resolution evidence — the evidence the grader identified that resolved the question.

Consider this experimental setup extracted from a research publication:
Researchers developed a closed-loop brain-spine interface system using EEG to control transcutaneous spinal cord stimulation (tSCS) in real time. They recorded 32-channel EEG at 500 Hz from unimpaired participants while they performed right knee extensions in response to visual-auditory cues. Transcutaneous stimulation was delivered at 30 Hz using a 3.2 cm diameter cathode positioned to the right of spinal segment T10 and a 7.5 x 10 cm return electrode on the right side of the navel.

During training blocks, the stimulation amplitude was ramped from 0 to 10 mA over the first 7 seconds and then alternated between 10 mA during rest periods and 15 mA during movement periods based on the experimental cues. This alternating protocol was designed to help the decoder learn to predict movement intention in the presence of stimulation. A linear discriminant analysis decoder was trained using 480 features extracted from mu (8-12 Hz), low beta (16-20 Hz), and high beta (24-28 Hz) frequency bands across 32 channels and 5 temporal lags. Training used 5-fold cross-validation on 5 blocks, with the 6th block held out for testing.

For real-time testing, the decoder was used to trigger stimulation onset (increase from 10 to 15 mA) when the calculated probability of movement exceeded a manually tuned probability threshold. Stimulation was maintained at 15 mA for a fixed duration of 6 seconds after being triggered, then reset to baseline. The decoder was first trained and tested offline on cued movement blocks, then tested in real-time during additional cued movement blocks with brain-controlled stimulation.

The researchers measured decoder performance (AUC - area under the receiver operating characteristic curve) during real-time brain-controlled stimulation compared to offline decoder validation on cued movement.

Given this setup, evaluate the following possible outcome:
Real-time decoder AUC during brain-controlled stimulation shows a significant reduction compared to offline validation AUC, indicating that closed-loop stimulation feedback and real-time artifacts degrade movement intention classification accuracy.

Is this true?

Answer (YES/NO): NO